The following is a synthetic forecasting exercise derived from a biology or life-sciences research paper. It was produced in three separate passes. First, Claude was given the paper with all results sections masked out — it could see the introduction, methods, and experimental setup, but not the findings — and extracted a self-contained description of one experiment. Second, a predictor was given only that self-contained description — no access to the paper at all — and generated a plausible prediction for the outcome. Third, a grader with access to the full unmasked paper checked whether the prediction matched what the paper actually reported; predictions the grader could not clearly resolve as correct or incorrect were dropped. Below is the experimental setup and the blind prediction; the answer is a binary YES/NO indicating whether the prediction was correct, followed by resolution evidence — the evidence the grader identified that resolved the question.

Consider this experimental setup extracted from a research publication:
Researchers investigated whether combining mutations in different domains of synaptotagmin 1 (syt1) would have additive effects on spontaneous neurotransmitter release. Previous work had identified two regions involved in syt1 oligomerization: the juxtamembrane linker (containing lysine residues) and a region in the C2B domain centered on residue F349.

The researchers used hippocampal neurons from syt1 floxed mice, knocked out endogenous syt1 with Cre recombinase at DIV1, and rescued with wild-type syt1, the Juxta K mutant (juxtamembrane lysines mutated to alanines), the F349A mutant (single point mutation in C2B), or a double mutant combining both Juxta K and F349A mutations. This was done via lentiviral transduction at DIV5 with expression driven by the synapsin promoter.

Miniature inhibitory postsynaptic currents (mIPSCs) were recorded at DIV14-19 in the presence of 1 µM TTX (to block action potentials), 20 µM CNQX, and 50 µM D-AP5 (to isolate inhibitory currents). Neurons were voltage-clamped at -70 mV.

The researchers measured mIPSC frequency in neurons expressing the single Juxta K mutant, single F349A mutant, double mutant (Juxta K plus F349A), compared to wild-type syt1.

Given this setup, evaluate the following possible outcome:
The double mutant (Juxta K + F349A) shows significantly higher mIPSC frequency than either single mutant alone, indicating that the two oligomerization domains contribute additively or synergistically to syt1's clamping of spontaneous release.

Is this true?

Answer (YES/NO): YES